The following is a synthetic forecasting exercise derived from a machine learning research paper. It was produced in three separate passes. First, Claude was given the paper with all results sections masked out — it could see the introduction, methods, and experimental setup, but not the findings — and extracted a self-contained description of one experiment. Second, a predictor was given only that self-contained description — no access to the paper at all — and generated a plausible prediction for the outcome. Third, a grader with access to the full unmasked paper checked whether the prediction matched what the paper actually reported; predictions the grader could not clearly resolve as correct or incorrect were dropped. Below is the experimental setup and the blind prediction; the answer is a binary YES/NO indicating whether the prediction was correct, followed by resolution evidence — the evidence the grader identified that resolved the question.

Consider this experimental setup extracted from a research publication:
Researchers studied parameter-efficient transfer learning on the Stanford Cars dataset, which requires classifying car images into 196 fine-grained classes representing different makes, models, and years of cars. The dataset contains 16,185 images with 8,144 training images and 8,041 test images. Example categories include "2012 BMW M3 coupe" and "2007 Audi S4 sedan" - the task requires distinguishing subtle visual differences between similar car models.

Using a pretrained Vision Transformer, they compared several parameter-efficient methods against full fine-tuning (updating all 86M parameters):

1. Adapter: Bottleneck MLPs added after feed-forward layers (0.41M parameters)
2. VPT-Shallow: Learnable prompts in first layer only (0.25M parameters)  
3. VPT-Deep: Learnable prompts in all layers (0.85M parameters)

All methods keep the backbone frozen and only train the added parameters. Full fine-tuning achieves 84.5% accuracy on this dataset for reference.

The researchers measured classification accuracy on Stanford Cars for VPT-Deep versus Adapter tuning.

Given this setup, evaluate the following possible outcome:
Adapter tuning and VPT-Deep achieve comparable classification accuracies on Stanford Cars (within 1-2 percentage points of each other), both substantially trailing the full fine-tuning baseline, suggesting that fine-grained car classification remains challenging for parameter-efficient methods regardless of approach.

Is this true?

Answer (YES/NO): NO